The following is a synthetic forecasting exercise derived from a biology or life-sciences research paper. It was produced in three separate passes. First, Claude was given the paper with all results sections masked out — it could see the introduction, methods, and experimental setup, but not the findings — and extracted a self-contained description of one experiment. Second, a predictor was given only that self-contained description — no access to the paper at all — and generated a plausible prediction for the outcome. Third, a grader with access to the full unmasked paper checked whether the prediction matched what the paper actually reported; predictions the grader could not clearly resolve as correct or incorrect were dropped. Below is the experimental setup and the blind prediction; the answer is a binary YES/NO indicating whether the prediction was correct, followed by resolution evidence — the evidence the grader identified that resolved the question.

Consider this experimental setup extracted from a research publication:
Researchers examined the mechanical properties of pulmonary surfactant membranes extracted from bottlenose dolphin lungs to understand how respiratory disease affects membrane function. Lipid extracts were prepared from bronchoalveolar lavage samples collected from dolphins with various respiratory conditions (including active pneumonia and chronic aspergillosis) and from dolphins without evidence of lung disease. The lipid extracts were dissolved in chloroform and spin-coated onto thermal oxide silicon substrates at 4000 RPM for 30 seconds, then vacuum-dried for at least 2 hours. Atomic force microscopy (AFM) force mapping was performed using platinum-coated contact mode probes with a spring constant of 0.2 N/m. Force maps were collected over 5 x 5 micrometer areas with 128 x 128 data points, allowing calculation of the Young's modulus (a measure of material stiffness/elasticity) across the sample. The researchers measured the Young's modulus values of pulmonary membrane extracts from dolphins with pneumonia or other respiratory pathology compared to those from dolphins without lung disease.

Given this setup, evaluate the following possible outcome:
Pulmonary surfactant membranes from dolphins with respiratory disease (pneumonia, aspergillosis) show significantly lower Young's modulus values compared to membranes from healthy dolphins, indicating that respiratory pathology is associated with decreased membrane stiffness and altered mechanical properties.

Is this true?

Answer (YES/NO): NO